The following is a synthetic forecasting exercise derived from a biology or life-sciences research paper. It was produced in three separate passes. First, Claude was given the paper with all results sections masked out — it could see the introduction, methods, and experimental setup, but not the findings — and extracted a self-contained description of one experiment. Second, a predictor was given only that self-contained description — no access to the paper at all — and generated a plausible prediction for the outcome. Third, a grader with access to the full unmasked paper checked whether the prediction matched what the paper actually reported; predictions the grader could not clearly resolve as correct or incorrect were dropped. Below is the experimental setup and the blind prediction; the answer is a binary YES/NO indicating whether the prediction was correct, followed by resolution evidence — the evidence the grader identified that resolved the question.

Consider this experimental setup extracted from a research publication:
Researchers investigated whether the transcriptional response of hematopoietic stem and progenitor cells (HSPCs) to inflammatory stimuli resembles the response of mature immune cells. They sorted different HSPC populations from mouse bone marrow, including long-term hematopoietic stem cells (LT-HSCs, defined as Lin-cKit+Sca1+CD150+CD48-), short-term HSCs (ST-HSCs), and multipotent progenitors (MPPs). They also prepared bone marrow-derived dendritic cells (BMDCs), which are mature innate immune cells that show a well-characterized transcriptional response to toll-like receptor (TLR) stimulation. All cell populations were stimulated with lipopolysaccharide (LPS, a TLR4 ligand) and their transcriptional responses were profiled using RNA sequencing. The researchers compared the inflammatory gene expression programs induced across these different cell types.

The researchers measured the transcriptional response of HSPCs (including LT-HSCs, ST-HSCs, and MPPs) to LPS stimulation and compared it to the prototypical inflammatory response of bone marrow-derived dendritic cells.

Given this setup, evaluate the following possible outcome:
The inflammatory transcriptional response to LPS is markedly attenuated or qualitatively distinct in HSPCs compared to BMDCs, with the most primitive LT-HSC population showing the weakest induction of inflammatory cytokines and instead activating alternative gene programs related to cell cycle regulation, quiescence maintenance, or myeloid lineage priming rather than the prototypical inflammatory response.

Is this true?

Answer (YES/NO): NO